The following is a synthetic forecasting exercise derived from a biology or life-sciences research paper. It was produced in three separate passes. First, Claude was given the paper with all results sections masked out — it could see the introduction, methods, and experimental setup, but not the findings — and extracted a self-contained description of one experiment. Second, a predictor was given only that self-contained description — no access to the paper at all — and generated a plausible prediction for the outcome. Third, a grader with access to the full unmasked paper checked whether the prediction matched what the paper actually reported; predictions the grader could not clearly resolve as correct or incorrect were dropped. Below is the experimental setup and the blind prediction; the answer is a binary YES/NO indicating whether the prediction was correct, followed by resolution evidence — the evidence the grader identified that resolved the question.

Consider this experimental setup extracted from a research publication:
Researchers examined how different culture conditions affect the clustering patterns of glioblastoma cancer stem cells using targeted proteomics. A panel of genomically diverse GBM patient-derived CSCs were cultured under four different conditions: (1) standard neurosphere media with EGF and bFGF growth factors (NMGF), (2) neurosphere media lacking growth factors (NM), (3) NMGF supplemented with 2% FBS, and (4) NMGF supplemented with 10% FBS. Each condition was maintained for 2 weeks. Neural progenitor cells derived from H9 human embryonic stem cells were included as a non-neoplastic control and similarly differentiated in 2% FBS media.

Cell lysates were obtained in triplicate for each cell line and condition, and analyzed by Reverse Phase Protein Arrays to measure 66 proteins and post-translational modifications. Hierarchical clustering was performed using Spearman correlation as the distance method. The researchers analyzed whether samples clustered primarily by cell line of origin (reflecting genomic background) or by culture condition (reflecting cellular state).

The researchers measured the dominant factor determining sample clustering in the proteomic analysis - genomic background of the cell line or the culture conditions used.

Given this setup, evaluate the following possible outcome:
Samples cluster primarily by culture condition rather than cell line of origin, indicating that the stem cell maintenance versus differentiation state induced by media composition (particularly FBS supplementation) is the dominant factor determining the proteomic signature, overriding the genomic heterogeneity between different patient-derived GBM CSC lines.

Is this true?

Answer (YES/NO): NO